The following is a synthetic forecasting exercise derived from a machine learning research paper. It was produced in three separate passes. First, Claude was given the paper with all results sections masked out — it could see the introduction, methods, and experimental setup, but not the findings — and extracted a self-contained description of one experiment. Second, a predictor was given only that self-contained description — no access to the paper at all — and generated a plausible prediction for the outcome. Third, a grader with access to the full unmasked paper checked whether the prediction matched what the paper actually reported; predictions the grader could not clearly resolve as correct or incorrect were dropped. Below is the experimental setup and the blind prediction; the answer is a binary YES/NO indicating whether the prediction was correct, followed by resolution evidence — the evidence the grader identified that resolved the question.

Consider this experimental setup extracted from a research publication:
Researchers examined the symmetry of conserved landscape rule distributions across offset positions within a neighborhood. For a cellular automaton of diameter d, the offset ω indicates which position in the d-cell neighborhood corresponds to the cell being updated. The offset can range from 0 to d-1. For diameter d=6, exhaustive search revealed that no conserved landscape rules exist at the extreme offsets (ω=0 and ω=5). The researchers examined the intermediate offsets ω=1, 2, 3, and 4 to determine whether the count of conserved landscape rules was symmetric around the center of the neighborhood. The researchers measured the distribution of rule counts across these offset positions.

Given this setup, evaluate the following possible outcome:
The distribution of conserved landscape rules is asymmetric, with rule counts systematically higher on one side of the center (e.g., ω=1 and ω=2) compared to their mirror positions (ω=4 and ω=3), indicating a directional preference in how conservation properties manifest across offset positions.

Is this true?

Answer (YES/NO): NO